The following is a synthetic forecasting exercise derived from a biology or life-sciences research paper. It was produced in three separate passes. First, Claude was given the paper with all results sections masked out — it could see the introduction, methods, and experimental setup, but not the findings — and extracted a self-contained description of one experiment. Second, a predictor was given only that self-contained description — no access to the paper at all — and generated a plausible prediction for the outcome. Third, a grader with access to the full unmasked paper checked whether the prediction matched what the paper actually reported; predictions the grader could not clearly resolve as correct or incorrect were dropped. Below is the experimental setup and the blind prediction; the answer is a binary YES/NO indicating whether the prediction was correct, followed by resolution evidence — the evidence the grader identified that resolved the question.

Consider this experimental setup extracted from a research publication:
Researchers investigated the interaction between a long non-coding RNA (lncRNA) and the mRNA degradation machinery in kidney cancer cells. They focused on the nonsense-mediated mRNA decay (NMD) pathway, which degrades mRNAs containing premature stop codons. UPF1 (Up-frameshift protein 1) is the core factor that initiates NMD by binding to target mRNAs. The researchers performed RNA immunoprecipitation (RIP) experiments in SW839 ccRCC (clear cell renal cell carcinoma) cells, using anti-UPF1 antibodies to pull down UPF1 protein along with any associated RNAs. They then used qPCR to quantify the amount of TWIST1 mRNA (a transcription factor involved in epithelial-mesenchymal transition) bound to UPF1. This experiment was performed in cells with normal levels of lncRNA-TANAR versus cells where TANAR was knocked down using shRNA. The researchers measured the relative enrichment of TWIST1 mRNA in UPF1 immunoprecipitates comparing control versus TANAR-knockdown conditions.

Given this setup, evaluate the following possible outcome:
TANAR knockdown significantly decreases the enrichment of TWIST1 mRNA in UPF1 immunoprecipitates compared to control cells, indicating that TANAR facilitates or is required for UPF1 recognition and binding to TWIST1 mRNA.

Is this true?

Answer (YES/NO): NO